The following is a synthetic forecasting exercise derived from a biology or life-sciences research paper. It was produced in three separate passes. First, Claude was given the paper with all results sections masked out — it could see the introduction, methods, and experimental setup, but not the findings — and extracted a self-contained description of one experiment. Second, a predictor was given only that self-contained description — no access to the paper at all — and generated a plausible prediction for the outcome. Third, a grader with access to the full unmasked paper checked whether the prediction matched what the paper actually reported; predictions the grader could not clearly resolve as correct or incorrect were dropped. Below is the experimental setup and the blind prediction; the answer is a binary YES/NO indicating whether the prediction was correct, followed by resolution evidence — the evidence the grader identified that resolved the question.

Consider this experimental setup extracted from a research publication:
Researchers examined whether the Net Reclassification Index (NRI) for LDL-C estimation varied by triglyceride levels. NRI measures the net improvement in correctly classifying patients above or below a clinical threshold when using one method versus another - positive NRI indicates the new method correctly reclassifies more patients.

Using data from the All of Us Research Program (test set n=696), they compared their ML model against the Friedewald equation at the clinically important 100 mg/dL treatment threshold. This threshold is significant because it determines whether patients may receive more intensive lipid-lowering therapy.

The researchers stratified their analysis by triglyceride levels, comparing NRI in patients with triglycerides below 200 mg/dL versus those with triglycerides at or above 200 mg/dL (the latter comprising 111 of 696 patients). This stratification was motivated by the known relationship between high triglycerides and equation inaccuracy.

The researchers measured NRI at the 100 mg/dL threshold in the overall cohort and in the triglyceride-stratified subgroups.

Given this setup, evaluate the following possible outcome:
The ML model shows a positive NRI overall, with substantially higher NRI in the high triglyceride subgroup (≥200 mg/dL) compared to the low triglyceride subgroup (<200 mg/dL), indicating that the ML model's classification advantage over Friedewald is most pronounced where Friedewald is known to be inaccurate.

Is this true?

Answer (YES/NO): YES